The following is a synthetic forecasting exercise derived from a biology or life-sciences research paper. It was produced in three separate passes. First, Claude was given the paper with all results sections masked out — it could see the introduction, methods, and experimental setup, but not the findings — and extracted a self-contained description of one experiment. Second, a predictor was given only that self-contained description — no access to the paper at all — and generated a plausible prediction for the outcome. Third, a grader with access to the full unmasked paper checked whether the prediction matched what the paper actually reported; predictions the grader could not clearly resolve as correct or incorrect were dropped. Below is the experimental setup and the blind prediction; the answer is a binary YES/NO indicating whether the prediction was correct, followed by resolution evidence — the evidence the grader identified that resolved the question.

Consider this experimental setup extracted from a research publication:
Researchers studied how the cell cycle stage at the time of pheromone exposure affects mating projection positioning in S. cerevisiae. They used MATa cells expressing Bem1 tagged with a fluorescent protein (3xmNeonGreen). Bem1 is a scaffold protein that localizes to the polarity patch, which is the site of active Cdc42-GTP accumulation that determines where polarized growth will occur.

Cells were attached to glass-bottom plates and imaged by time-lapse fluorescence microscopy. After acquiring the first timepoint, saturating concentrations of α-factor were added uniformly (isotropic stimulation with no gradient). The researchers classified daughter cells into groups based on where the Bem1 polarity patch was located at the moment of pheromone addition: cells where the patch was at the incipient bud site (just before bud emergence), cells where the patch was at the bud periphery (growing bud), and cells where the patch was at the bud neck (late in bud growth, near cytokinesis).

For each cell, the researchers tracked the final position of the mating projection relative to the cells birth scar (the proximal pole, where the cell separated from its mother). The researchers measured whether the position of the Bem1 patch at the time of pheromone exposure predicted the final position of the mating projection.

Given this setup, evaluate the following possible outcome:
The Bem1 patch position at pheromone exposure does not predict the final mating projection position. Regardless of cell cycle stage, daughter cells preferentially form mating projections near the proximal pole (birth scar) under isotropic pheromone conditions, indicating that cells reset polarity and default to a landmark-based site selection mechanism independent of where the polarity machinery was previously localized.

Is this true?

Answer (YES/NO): NO